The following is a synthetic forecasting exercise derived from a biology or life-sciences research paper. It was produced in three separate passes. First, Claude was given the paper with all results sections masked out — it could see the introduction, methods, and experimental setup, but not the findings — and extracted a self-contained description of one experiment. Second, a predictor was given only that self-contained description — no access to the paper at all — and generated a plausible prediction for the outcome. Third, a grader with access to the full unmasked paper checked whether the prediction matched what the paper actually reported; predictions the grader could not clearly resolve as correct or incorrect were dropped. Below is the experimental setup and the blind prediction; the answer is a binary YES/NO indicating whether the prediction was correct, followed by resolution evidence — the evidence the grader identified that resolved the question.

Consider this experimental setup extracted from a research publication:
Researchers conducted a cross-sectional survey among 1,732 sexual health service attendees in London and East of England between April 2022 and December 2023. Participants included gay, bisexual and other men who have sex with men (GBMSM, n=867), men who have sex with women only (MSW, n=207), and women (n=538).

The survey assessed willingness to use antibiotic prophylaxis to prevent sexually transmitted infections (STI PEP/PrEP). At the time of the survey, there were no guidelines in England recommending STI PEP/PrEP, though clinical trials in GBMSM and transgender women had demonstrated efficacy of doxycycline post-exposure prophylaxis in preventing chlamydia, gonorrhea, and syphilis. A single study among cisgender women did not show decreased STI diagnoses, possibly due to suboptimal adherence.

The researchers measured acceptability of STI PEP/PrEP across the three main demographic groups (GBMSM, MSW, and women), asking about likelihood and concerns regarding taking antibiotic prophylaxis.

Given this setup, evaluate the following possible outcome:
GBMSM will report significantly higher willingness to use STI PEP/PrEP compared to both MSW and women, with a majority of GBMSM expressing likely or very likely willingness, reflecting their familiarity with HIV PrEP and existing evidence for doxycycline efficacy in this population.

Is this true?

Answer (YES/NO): YES